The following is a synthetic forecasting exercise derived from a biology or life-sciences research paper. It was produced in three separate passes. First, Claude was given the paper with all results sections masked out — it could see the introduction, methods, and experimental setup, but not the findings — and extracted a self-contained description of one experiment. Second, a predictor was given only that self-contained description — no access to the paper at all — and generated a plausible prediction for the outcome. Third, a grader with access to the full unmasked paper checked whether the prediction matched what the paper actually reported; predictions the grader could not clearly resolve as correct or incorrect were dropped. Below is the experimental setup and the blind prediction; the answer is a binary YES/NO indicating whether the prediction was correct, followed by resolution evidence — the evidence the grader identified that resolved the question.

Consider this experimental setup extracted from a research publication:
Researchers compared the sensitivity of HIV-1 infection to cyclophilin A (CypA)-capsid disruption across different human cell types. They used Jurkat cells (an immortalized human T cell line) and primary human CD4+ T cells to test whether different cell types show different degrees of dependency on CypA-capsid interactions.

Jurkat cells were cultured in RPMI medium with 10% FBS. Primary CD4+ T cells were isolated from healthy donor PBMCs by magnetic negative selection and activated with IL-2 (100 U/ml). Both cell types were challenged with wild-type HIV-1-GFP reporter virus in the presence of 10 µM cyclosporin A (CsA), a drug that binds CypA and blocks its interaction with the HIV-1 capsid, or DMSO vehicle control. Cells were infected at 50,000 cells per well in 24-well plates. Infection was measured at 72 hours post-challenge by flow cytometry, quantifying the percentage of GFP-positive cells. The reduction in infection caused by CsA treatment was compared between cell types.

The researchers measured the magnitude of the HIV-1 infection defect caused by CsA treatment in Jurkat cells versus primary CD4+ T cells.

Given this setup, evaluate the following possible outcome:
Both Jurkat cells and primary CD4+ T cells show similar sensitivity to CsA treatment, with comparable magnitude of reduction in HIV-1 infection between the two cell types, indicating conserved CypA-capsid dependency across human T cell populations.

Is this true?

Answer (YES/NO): NO